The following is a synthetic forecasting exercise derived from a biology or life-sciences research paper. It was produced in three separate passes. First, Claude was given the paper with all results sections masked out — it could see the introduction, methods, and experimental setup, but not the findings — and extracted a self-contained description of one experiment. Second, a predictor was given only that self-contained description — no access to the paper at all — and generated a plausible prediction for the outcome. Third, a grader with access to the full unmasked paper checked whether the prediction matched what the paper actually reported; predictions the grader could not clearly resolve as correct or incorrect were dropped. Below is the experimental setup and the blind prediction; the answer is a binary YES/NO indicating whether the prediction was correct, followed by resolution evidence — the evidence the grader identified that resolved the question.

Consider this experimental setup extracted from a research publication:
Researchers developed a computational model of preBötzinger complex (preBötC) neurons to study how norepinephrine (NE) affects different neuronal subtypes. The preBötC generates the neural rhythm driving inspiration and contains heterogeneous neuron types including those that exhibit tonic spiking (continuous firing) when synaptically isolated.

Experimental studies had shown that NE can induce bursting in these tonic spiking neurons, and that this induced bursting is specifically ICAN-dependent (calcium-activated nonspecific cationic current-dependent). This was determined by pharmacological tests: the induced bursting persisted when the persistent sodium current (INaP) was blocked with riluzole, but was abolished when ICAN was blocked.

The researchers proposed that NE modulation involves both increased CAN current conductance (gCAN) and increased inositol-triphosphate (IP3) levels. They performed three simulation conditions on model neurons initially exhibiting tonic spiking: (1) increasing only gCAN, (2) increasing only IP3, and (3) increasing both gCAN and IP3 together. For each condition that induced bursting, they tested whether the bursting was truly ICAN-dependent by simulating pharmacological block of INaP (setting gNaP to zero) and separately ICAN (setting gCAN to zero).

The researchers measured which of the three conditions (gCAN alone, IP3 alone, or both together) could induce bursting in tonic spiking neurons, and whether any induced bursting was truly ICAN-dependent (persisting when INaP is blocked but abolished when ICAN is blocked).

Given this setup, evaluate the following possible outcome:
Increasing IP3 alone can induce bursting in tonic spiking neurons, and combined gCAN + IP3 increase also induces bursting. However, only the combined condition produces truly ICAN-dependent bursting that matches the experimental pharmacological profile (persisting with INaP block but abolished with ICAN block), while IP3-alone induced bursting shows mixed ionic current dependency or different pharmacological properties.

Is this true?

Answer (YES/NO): YES